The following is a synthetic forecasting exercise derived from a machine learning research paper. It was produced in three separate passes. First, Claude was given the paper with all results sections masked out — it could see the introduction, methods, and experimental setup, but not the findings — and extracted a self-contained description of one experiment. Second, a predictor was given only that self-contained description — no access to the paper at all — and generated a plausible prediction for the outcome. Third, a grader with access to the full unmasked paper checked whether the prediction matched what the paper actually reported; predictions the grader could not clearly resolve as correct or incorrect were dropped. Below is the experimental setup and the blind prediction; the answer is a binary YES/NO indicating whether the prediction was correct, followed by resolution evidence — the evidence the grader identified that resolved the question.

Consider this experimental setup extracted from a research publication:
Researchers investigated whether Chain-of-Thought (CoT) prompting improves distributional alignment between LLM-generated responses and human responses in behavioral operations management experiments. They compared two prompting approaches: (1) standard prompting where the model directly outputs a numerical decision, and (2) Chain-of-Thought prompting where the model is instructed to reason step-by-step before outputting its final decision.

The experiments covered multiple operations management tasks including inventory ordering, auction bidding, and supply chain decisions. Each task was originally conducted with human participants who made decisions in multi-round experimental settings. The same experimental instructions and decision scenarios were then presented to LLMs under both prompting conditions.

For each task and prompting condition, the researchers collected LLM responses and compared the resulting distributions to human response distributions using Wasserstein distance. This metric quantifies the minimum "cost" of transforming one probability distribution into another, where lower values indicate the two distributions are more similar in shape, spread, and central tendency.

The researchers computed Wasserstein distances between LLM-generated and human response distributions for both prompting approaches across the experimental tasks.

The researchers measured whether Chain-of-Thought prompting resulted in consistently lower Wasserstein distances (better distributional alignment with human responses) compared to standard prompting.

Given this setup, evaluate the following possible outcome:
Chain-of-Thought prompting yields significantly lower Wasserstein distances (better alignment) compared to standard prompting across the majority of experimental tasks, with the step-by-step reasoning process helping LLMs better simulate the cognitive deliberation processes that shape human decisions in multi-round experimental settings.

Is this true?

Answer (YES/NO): NO